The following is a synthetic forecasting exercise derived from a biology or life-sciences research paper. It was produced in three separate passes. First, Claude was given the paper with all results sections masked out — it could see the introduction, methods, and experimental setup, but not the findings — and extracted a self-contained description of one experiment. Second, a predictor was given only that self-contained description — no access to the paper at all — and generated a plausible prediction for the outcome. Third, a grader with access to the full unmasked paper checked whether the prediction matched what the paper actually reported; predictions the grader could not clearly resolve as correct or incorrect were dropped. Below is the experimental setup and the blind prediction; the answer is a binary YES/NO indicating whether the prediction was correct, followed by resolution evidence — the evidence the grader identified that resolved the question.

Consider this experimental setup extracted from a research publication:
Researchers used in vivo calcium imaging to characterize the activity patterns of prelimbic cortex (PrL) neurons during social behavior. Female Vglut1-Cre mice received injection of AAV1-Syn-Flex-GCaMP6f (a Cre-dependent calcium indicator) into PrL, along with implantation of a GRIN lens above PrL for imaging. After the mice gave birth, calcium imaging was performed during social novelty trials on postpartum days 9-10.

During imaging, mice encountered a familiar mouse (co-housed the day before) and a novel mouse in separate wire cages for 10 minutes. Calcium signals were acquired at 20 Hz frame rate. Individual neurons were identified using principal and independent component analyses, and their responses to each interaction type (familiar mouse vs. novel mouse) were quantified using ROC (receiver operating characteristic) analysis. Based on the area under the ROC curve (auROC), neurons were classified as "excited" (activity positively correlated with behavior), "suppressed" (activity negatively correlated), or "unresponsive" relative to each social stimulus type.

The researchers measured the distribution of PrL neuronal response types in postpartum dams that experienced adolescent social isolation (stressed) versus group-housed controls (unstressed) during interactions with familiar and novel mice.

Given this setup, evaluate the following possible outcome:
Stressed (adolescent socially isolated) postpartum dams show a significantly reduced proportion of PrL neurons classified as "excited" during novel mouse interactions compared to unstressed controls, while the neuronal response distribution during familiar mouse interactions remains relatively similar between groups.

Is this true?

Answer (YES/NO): YES